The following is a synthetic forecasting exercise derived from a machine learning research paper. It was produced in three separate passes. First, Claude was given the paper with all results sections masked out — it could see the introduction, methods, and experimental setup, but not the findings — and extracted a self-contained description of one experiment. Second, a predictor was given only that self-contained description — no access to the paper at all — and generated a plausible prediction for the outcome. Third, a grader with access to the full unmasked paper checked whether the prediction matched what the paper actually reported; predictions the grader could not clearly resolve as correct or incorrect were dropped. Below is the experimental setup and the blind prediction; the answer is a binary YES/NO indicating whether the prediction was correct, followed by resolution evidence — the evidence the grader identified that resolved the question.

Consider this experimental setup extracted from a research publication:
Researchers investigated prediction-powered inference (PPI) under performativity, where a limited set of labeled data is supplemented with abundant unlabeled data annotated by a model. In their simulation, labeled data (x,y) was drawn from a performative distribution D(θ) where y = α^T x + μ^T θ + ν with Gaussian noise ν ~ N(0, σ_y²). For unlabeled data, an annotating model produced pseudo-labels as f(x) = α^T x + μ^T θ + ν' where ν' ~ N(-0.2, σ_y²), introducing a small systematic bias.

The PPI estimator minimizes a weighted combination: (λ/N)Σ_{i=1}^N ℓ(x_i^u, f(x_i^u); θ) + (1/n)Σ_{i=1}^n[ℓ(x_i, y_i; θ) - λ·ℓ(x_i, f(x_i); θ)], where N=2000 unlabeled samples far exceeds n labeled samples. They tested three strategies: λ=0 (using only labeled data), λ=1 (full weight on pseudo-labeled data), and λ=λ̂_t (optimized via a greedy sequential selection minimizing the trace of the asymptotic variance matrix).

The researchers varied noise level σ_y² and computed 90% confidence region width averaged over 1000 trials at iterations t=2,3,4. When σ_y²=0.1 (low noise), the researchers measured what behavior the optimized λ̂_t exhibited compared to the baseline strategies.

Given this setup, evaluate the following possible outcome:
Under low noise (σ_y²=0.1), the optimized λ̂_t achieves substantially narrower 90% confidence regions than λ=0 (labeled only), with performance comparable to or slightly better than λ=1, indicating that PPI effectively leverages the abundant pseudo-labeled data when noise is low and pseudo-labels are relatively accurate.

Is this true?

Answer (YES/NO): NO